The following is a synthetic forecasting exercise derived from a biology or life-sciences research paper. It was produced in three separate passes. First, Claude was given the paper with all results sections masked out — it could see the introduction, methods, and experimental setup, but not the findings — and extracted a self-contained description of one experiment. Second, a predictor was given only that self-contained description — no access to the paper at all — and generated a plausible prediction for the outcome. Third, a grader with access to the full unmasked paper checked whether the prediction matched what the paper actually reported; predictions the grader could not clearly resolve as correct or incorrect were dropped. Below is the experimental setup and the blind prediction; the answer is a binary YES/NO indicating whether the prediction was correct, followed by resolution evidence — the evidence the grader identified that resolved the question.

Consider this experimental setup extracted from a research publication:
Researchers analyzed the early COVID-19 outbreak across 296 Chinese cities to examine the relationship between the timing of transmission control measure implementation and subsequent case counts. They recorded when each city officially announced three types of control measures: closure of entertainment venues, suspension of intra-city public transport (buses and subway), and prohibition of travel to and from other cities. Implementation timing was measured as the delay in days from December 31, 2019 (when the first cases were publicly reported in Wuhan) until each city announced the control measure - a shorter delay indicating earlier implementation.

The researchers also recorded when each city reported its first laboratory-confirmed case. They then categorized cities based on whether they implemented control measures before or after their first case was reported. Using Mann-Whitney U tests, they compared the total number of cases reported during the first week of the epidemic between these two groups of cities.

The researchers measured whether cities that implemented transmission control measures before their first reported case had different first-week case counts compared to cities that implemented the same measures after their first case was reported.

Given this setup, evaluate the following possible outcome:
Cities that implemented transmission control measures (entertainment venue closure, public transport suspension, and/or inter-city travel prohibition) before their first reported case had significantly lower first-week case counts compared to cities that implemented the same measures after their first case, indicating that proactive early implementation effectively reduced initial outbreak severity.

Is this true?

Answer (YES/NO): YES